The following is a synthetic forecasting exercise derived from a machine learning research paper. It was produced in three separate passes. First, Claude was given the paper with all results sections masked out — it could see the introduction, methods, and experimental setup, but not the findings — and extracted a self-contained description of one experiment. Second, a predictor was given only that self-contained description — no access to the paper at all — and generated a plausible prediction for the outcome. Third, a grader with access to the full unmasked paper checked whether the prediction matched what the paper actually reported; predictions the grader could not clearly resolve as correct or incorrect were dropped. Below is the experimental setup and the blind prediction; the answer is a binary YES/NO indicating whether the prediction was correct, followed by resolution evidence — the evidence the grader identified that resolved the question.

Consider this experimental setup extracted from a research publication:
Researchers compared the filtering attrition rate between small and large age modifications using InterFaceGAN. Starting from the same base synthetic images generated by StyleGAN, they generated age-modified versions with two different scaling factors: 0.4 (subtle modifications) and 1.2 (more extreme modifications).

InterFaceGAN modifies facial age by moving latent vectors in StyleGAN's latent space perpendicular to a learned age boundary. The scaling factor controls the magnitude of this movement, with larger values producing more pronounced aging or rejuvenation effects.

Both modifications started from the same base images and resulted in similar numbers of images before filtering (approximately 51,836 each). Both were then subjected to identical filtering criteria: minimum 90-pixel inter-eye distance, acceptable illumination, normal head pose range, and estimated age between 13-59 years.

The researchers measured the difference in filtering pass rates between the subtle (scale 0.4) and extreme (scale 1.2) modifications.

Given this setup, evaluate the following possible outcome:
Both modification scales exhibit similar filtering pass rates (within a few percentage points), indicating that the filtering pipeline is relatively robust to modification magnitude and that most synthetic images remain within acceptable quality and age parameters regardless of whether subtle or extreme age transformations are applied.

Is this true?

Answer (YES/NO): NO